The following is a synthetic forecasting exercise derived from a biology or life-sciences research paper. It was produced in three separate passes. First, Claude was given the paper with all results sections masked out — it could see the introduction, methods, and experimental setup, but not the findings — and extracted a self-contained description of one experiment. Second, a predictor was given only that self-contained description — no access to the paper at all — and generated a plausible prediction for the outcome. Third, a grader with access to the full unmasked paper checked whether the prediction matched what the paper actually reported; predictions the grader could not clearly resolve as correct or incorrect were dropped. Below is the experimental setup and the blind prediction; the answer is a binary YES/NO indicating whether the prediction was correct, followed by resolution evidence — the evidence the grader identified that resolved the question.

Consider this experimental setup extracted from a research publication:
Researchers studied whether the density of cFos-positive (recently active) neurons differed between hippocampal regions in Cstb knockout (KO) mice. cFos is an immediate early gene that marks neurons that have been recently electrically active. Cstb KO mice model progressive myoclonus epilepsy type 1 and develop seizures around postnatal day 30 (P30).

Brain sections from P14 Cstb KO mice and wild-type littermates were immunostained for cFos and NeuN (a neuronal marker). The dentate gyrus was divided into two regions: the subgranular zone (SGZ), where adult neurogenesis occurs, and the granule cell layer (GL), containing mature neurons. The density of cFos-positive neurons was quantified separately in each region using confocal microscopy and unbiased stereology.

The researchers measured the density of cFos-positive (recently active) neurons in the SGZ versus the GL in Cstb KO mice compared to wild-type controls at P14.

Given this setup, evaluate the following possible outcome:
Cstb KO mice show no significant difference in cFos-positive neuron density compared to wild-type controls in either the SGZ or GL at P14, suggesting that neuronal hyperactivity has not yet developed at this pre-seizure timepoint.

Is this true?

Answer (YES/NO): NO